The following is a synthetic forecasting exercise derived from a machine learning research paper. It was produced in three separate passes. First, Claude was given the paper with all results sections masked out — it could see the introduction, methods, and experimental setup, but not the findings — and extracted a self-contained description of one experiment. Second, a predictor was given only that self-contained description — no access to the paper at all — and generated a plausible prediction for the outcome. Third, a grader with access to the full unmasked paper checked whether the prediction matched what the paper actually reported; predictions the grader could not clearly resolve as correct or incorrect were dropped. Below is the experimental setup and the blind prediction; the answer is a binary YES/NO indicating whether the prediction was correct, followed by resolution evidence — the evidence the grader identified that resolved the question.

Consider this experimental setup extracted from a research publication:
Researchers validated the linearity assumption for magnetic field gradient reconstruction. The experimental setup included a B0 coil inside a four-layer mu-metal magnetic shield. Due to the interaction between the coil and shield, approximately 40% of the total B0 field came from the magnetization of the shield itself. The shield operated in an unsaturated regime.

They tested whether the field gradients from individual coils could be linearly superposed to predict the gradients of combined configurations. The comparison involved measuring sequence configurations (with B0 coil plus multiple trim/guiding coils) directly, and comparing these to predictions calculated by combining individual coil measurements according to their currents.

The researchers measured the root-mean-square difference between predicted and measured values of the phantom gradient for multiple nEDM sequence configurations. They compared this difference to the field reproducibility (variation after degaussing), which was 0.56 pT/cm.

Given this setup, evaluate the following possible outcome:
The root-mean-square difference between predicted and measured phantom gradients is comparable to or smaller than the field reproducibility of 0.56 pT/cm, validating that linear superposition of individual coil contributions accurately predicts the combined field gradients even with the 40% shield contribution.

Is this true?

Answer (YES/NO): NO